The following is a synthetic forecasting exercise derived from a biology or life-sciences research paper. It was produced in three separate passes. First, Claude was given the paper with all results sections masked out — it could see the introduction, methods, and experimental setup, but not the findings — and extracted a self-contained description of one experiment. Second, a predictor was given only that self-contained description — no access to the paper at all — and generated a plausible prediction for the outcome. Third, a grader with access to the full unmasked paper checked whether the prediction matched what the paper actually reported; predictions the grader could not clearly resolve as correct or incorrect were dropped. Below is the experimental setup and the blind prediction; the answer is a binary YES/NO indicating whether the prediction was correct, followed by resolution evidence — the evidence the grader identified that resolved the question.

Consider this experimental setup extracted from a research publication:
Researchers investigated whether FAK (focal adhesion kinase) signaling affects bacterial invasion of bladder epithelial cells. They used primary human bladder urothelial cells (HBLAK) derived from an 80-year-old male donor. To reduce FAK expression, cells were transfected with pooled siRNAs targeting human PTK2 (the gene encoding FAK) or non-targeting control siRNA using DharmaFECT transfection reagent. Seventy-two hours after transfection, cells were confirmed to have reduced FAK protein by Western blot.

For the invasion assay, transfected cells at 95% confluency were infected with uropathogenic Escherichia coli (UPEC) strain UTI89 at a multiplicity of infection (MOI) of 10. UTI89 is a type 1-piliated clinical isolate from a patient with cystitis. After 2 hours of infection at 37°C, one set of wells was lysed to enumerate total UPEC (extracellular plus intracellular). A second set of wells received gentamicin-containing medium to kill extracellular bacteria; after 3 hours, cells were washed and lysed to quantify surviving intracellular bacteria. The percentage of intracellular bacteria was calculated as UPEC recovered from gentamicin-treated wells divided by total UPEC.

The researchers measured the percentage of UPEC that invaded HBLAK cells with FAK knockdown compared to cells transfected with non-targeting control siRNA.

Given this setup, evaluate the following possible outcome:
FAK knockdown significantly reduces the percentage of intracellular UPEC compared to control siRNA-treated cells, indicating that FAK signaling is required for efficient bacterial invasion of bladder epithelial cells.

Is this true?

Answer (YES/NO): YES